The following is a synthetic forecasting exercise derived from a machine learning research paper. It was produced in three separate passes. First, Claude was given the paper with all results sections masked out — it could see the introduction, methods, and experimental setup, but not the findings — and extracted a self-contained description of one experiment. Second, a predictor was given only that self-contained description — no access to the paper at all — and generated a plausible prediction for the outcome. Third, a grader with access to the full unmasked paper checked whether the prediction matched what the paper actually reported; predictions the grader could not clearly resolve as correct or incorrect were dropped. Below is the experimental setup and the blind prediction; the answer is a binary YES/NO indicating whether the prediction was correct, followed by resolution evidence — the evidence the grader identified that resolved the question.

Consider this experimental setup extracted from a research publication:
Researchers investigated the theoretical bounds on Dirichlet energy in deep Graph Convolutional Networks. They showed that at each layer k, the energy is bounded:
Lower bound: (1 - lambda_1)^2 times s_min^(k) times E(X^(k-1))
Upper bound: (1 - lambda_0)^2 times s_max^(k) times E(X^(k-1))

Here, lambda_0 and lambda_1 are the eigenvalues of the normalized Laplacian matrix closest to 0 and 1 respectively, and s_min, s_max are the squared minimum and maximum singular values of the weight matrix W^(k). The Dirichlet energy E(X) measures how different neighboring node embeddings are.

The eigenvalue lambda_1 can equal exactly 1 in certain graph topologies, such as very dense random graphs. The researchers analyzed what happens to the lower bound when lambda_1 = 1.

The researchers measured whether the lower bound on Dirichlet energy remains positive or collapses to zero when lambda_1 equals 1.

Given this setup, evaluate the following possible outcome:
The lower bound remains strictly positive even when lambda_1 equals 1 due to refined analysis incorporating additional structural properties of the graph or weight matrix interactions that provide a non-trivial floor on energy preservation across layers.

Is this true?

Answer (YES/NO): NO